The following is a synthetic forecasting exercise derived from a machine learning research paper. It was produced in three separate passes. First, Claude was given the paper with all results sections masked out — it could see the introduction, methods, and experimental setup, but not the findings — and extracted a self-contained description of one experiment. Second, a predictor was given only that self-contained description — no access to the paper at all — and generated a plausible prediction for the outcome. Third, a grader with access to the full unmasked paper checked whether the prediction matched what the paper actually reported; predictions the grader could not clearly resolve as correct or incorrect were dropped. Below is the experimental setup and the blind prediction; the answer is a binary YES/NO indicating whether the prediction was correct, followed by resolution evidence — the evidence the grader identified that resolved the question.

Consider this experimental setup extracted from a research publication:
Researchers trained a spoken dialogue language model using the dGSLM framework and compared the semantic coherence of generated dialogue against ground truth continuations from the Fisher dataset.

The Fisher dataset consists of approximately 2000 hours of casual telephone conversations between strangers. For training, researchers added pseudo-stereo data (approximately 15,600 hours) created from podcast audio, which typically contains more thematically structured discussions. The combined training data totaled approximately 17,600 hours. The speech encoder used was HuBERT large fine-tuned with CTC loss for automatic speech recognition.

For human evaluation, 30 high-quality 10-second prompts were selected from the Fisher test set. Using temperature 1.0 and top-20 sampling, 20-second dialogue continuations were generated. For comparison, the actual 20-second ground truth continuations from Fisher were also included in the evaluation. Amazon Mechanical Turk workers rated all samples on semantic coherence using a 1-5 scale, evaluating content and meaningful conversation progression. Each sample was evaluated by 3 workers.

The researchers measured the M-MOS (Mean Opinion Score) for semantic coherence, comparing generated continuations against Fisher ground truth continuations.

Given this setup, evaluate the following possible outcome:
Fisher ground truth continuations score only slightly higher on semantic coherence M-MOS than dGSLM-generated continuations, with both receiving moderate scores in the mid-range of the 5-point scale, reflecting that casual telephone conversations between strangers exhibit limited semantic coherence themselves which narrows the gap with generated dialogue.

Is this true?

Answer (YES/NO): NO